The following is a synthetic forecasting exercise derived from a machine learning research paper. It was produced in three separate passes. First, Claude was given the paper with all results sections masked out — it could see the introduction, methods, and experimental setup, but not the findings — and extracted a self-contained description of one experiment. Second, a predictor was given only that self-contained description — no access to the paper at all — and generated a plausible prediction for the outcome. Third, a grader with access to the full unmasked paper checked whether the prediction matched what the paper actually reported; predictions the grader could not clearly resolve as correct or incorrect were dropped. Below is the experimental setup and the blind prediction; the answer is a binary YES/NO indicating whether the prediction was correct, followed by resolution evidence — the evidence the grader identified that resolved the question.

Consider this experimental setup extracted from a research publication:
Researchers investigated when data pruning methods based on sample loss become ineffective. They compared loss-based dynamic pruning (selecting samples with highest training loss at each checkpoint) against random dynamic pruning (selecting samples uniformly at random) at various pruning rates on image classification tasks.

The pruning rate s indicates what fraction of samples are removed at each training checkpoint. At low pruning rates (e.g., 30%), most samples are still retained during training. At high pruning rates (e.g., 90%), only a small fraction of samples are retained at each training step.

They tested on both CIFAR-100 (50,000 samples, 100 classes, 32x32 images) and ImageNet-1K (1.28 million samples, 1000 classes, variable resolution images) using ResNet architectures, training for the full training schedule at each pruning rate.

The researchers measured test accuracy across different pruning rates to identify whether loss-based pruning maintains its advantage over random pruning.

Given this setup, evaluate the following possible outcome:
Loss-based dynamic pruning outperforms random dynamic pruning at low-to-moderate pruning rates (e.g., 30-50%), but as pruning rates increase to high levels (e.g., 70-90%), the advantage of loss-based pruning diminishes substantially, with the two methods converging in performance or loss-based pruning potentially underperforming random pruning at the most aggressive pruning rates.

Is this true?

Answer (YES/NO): NO